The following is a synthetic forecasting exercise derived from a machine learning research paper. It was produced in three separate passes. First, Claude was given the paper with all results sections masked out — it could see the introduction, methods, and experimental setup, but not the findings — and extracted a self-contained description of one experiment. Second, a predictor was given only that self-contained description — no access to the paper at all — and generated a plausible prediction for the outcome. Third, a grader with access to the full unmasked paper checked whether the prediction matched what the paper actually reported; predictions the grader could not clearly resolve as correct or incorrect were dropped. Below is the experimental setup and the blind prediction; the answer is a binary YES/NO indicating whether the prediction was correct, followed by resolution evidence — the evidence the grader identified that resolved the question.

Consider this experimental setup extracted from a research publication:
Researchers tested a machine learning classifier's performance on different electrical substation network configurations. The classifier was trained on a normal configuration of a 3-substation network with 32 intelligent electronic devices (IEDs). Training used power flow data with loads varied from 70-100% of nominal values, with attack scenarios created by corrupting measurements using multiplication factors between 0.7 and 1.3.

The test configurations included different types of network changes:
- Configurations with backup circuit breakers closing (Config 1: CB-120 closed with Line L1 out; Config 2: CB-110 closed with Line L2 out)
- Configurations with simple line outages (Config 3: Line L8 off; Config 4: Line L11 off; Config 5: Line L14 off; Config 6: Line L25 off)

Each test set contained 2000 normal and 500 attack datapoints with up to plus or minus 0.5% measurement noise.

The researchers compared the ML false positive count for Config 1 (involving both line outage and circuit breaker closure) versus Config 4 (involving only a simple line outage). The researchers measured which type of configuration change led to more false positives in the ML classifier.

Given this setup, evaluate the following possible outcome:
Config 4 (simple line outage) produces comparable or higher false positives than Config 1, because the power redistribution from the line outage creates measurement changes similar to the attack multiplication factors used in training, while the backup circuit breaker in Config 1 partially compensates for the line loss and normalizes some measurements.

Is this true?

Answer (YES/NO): NO